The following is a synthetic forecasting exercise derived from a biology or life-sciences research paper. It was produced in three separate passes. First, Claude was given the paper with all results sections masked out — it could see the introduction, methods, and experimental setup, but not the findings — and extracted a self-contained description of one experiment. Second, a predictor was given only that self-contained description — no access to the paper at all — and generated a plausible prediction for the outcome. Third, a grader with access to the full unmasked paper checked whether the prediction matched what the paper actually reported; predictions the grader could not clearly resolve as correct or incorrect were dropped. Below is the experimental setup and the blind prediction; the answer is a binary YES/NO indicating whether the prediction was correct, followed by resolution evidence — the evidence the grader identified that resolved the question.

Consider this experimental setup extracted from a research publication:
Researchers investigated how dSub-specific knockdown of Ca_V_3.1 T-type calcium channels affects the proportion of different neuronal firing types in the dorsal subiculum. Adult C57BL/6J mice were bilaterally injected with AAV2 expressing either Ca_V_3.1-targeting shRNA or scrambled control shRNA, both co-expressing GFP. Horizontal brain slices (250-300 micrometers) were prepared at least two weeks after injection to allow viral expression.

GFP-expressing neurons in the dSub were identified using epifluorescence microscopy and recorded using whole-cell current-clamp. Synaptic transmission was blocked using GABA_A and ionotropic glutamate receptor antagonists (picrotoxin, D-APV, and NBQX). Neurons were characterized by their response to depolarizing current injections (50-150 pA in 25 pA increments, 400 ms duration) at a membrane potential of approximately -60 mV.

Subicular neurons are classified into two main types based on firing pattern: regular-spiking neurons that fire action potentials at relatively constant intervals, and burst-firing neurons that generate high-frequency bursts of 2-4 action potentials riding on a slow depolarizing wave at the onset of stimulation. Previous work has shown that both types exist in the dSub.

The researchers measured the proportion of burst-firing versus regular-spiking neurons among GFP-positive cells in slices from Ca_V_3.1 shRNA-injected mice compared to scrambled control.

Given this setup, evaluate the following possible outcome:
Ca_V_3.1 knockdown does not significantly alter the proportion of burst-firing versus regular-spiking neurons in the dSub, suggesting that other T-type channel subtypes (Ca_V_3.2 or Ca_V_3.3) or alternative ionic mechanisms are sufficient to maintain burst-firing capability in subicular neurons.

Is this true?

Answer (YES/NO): NO